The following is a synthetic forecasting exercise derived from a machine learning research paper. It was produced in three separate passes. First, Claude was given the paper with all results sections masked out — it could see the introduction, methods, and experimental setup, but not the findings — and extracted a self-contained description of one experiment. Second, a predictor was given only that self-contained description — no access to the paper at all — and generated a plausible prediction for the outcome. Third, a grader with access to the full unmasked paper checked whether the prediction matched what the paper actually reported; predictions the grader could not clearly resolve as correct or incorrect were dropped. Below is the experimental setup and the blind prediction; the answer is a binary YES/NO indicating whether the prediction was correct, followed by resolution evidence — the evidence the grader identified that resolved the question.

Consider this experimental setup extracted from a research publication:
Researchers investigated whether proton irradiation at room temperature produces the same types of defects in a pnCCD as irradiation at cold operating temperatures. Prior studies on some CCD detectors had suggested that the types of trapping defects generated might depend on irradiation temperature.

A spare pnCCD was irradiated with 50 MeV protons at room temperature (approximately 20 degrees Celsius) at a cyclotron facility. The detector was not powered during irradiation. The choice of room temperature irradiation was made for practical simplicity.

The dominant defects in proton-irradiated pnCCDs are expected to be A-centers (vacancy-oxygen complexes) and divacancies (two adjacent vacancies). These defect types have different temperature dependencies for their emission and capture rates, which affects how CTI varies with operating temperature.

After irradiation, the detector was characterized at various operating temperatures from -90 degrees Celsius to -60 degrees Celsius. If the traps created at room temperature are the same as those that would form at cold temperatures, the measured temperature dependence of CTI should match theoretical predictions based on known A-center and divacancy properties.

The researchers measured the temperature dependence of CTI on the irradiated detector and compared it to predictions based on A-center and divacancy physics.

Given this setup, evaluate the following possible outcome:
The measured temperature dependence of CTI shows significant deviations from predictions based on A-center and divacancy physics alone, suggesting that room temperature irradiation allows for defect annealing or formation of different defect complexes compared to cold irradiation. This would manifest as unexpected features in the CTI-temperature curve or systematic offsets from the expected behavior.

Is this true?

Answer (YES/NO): NO